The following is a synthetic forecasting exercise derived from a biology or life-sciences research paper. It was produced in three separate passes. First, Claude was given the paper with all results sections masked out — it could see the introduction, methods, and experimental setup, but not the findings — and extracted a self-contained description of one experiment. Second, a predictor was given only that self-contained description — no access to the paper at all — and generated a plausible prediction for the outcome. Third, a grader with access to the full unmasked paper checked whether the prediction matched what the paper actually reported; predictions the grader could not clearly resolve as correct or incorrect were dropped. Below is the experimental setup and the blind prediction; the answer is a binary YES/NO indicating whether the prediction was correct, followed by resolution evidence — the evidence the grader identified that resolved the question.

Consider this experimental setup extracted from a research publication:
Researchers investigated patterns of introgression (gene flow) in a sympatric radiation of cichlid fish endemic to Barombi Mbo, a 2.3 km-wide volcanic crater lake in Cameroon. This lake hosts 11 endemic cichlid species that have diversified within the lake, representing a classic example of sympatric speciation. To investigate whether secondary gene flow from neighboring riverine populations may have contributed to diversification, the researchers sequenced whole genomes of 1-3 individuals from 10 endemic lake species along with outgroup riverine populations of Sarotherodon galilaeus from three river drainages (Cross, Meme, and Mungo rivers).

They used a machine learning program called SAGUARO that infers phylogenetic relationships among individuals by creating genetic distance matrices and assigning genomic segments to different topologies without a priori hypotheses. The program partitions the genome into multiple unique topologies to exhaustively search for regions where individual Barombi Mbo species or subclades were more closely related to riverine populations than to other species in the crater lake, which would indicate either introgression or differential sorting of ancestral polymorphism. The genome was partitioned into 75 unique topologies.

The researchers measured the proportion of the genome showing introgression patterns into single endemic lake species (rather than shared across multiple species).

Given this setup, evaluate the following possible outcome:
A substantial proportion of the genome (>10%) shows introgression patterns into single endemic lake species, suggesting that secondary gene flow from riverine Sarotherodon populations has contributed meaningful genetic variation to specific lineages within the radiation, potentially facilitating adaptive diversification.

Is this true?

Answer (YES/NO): NO